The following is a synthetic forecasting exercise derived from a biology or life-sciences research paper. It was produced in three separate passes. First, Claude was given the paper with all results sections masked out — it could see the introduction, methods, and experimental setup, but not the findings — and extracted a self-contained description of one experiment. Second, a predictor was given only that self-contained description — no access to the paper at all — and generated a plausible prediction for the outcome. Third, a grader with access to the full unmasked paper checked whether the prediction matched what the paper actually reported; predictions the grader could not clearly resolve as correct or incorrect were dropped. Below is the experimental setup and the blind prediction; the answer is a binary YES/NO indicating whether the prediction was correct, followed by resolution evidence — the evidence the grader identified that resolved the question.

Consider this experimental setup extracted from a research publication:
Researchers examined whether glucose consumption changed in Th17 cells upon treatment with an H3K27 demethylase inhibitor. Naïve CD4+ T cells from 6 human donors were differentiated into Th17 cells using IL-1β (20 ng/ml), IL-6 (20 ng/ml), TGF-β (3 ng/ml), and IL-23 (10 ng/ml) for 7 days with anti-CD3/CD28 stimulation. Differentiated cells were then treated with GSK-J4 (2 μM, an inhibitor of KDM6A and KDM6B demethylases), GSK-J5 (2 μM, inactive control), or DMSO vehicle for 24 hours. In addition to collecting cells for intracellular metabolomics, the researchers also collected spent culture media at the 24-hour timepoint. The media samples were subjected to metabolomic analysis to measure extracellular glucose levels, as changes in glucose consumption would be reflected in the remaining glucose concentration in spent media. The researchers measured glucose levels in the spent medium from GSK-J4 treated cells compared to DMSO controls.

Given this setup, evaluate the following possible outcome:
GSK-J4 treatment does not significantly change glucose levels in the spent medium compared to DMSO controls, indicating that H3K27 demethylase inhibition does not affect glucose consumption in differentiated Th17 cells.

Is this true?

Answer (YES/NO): NO